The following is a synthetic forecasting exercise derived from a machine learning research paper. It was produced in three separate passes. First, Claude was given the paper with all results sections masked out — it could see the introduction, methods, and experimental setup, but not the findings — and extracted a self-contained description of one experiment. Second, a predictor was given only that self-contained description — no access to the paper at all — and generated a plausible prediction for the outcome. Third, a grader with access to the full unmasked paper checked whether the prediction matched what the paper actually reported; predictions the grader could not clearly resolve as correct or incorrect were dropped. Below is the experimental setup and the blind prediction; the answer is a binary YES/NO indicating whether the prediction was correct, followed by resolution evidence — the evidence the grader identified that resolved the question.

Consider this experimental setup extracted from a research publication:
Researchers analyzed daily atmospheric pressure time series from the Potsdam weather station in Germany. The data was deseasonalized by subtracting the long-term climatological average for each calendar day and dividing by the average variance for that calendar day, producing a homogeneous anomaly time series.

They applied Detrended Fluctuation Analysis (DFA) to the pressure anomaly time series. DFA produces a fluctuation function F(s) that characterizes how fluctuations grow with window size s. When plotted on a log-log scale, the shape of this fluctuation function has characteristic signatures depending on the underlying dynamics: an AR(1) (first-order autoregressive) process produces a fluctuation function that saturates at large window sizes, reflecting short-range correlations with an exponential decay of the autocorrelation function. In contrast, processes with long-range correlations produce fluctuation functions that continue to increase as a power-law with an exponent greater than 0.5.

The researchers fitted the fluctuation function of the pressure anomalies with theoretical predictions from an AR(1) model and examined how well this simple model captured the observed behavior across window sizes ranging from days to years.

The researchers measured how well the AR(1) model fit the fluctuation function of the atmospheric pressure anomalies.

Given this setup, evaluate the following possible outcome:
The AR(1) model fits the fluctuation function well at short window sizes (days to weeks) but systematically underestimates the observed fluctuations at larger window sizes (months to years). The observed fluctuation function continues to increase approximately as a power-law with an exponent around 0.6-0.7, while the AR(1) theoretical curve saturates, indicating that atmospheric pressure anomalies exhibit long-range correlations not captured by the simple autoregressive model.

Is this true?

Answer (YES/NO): NO